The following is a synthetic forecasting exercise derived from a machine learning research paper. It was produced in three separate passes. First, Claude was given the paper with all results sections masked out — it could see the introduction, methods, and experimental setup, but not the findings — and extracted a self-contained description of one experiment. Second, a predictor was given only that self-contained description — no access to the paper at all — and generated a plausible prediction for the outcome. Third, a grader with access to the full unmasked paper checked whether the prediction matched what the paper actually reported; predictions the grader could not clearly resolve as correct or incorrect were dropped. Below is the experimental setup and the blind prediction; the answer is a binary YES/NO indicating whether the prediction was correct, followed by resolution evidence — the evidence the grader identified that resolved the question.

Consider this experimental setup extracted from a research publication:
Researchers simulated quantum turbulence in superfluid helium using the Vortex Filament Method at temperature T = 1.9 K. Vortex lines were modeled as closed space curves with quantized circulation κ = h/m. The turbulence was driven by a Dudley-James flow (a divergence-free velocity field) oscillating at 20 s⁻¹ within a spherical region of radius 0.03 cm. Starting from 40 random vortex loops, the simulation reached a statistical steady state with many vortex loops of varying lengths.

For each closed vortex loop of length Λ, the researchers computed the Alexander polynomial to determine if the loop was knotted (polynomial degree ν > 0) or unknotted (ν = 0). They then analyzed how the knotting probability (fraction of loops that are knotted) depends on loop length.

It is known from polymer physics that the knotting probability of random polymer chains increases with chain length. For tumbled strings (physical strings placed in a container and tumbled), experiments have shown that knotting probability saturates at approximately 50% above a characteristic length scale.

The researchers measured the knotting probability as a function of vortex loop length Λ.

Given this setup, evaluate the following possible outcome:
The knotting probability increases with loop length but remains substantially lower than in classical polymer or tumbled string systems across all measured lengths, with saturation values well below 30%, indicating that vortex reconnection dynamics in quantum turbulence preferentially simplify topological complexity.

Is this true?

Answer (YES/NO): NO